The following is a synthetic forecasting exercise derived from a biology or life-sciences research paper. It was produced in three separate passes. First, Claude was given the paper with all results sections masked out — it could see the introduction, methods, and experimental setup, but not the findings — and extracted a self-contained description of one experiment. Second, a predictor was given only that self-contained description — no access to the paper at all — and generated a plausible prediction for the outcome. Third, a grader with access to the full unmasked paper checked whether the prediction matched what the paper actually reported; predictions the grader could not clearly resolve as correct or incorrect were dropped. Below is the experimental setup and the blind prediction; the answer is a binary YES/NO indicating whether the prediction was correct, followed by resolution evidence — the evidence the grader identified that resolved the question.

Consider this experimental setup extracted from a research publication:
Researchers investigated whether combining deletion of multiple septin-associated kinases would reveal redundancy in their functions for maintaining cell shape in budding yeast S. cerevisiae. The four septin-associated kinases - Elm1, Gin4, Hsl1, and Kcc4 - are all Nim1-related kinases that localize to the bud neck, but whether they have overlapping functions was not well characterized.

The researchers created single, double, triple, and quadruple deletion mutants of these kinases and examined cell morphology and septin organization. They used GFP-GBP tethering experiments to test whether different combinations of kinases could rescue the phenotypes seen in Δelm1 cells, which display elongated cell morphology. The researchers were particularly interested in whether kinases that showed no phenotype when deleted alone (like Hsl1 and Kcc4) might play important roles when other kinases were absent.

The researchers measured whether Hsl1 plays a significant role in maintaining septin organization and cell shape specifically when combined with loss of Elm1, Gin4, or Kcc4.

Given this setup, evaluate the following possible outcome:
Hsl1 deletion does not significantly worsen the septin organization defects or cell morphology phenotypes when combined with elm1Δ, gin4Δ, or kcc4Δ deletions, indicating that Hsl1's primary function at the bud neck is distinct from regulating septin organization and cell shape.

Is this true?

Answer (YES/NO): NO